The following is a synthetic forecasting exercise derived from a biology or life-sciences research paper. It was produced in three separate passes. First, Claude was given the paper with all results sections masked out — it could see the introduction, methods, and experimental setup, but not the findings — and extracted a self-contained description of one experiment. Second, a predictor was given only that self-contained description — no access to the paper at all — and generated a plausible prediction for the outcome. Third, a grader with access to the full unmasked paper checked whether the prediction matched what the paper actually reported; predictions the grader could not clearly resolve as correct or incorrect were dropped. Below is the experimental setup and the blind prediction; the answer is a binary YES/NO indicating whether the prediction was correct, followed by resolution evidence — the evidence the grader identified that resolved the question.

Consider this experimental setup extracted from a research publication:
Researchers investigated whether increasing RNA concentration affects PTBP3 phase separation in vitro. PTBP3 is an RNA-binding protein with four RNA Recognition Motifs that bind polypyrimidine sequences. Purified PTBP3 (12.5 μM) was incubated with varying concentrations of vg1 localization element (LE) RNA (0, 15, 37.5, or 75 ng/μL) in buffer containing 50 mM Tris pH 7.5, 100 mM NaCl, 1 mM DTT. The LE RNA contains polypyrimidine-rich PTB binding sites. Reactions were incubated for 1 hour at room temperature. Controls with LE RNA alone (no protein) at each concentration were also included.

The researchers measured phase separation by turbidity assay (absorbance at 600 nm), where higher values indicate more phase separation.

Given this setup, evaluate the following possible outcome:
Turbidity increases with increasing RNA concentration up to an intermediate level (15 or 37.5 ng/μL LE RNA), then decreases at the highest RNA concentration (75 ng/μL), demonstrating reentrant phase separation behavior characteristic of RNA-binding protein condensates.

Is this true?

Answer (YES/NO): YES